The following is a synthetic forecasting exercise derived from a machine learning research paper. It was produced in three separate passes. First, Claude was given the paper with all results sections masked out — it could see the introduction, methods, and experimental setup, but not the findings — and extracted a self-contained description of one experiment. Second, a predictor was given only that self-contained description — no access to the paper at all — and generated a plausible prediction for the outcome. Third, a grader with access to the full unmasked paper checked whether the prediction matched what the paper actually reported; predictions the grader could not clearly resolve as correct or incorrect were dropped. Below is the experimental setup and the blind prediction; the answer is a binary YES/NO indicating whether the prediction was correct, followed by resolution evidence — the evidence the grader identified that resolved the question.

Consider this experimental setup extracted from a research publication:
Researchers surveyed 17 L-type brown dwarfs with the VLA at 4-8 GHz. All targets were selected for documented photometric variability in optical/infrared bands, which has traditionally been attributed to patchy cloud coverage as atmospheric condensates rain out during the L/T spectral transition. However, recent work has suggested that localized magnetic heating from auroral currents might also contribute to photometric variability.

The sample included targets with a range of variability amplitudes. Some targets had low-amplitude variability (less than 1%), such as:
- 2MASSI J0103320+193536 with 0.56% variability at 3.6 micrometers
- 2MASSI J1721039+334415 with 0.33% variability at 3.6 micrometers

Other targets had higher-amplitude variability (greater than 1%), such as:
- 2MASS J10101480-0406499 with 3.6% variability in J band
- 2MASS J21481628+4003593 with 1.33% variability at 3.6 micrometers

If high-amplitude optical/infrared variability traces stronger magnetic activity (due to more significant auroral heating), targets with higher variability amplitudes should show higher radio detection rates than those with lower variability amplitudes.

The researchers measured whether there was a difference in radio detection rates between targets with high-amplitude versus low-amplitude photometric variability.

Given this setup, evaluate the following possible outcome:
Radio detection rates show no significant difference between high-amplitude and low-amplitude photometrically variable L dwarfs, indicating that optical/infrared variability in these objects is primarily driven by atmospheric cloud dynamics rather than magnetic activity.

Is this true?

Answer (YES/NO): YES